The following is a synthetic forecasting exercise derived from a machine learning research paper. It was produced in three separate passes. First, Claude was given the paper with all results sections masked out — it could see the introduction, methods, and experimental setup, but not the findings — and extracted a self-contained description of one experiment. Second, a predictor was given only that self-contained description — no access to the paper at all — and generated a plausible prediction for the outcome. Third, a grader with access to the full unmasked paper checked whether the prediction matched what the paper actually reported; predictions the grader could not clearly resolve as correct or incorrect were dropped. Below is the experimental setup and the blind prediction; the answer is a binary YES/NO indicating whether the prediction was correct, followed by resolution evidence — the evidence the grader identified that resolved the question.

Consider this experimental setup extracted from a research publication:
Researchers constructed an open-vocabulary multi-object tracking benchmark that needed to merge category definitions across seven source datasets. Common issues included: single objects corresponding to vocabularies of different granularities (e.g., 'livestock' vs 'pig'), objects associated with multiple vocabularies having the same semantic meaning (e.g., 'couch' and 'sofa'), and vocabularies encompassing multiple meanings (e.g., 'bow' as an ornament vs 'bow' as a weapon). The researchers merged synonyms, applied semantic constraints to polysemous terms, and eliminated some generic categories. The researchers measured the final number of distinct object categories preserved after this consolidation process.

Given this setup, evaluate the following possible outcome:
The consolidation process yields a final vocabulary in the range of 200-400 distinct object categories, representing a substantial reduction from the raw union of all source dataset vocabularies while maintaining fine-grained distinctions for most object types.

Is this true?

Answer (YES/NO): NO